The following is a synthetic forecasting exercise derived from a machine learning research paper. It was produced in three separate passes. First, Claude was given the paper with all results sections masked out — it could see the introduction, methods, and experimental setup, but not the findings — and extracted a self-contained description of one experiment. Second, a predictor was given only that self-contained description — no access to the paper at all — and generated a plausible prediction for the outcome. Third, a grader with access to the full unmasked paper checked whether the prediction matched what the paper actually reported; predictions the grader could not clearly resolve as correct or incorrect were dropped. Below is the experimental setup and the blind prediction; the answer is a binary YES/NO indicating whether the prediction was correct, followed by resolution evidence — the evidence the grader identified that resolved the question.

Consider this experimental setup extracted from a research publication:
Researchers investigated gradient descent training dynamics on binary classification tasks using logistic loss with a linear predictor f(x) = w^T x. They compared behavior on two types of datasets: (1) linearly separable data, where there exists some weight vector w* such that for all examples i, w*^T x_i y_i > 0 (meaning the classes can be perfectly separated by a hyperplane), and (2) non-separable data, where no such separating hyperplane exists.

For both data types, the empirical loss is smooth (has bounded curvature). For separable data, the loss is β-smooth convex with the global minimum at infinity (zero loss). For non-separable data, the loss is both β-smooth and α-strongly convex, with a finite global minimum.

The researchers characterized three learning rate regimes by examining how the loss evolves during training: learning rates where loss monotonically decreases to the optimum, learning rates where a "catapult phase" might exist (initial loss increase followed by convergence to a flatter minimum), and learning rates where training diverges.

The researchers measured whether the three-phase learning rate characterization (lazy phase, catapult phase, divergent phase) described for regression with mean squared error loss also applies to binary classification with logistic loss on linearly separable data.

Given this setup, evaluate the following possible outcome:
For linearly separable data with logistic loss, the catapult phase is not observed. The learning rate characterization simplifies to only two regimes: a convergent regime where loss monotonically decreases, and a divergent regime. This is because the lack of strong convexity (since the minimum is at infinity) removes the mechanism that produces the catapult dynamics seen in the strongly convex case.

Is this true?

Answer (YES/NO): YES